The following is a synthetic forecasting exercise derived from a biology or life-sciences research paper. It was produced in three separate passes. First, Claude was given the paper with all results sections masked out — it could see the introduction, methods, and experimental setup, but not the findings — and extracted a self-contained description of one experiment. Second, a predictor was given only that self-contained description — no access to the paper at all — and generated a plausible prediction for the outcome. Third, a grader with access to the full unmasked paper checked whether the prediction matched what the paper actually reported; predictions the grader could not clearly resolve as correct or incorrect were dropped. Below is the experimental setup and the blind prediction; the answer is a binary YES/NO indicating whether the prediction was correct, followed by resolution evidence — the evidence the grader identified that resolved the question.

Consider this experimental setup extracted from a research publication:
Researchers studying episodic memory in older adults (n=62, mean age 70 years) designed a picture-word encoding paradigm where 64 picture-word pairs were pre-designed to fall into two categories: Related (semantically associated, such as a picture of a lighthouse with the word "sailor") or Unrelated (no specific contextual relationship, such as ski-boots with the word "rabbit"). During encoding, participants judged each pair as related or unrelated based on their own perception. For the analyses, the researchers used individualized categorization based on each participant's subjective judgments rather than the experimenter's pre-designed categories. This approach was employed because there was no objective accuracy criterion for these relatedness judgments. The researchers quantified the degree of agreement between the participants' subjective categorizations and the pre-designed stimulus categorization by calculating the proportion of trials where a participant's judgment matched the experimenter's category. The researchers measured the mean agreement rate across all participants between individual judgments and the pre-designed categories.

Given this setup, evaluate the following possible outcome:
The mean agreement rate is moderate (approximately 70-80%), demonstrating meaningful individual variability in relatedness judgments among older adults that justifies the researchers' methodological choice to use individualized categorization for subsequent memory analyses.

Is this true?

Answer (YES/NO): NO